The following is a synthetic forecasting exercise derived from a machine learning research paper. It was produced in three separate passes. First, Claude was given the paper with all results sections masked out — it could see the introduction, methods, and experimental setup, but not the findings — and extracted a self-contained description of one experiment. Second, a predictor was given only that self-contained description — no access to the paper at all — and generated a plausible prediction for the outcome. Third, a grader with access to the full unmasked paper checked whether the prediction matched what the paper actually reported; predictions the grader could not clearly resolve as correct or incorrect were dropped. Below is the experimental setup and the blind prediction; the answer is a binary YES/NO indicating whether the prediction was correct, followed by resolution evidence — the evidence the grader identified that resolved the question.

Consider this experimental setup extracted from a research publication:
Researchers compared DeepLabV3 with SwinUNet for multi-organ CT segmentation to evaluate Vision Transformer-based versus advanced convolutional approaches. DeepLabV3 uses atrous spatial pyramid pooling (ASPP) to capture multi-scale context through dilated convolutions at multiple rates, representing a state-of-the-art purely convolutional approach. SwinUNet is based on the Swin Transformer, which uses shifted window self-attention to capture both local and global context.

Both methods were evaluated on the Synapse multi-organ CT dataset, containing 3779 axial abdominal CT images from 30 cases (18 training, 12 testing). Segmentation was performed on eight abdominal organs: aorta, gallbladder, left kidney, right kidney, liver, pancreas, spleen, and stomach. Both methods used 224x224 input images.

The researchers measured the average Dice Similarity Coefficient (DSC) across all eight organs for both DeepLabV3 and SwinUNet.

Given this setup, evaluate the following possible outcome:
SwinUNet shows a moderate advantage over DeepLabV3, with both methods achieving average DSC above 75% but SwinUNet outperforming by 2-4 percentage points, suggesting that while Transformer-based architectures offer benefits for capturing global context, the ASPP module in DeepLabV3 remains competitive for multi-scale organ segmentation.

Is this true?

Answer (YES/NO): NO